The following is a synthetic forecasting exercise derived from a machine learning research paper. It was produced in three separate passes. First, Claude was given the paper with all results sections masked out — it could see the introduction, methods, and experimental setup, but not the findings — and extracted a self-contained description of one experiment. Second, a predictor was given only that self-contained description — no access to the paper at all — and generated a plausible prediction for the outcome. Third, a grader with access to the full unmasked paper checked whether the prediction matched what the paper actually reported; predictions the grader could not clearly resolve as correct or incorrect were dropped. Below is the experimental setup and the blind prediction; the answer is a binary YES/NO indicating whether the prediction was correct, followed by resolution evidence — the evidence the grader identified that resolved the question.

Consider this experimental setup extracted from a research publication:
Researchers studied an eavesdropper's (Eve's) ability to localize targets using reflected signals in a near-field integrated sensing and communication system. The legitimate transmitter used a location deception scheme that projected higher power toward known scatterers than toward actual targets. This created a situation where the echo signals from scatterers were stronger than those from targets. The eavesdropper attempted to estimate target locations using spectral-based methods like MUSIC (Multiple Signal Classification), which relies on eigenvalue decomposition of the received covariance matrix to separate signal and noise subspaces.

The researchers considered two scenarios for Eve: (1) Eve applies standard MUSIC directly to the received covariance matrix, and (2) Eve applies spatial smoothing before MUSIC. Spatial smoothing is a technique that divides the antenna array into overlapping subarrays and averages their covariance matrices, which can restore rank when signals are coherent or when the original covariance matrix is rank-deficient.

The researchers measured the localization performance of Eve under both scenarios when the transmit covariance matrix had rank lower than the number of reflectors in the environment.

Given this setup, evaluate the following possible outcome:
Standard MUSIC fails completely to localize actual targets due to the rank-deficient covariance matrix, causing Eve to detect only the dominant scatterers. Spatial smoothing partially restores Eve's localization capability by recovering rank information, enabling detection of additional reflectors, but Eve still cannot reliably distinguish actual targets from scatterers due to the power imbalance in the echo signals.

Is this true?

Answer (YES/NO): YES